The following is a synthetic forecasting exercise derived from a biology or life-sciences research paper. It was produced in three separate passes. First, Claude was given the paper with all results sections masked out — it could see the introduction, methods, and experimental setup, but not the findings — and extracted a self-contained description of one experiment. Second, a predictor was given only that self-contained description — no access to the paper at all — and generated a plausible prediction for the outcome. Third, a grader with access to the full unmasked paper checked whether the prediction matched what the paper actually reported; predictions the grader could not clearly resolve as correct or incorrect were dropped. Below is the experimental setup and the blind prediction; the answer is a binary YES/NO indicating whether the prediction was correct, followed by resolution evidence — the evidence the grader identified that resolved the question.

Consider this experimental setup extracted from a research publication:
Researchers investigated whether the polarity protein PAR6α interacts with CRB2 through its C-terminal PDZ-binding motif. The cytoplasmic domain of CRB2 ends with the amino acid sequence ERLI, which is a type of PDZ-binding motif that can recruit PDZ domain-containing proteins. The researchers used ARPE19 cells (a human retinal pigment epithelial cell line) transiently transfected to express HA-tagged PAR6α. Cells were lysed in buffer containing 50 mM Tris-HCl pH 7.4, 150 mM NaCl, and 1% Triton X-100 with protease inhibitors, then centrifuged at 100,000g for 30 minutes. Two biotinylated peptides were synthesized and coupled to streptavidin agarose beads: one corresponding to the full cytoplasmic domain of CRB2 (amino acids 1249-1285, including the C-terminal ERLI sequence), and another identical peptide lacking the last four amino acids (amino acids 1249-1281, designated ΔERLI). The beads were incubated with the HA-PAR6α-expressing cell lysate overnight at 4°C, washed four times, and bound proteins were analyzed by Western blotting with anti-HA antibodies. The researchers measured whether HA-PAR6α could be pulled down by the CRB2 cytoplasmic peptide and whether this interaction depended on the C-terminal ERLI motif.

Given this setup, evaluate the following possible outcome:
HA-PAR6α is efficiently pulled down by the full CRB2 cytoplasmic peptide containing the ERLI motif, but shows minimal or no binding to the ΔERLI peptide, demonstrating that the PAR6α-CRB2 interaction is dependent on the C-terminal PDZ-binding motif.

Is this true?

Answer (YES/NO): YES